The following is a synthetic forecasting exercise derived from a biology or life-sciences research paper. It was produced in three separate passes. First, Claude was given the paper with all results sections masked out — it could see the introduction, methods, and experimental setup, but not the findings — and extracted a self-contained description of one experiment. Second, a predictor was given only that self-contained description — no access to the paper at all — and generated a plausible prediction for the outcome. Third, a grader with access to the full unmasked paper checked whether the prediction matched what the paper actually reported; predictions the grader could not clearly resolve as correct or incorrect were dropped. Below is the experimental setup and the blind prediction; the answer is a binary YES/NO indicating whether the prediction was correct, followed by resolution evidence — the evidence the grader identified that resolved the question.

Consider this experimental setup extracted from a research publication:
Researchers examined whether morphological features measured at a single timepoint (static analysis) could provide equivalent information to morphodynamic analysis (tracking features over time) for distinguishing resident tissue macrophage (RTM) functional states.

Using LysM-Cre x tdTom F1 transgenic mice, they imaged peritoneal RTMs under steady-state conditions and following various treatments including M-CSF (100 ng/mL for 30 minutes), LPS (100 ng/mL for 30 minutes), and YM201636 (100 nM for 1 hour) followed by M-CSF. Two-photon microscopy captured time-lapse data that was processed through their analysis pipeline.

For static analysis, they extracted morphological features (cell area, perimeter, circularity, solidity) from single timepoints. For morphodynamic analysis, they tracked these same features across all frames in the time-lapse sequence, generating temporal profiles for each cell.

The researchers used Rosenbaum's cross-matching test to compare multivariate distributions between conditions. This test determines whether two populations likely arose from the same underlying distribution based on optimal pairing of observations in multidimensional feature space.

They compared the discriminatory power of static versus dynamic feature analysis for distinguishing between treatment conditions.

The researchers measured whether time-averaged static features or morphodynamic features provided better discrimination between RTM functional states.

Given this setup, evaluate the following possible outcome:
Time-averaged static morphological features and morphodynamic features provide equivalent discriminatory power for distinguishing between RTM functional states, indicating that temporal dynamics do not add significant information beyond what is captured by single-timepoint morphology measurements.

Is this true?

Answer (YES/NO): NO